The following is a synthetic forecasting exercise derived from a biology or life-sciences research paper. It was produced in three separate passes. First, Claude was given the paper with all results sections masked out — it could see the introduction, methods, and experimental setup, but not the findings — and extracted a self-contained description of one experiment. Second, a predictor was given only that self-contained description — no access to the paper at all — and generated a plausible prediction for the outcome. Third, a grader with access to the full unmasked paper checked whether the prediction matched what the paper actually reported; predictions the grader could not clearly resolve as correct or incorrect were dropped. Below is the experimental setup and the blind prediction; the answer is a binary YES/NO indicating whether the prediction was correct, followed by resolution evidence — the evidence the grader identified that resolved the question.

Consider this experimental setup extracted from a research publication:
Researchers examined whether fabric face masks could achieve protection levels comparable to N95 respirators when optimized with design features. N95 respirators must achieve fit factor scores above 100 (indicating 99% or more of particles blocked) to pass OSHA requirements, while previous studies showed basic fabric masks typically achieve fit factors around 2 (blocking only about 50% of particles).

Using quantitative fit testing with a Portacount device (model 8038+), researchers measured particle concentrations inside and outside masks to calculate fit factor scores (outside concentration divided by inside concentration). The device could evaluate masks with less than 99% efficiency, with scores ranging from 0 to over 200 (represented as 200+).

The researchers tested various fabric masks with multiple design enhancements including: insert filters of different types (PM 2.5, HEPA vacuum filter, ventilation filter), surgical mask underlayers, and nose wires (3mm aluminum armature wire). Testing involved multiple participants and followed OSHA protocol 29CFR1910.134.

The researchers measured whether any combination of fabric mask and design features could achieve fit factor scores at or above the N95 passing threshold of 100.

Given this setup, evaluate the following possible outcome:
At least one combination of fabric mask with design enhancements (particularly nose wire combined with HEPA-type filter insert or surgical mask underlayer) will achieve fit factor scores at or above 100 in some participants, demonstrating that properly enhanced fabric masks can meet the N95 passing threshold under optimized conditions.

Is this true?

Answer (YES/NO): NO